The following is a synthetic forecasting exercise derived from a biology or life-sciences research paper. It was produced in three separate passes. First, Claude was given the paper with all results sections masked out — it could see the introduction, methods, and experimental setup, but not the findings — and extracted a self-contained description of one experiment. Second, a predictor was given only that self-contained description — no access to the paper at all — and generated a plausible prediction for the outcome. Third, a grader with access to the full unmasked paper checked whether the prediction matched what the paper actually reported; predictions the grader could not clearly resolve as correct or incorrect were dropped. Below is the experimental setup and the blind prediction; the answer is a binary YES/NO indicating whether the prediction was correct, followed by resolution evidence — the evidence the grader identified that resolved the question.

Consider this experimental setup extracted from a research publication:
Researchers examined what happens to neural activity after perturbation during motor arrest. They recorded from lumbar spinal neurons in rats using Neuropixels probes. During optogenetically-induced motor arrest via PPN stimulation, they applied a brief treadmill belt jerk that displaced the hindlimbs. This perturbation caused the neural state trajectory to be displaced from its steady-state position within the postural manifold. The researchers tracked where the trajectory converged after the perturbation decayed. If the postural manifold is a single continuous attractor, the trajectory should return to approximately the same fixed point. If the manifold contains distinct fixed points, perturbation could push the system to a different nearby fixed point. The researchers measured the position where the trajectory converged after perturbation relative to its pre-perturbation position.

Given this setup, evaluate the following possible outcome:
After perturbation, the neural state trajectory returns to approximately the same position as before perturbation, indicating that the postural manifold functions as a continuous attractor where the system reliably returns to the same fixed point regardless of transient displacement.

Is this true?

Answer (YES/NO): NO